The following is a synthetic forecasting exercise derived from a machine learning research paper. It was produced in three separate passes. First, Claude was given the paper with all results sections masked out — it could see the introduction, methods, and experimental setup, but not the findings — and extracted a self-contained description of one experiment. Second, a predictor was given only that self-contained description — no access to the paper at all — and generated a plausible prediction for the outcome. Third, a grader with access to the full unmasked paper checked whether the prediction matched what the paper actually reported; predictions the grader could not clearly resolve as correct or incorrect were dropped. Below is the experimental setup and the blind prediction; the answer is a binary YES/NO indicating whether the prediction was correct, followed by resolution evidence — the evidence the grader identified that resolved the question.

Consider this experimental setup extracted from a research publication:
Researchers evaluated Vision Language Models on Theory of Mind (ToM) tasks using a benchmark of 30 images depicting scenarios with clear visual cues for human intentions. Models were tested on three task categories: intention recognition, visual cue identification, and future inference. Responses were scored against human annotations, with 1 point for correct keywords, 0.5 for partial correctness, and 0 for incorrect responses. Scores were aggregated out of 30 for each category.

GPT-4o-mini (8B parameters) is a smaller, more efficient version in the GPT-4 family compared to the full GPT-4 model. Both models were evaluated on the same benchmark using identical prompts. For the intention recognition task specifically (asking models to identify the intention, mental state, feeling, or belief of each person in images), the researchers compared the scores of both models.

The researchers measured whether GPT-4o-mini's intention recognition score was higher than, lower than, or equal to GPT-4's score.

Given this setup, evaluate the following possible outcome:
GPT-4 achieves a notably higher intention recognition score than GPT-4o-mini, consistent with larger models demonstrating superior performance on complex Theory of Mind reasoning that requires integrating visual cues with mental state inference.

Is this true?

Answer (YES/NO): NO